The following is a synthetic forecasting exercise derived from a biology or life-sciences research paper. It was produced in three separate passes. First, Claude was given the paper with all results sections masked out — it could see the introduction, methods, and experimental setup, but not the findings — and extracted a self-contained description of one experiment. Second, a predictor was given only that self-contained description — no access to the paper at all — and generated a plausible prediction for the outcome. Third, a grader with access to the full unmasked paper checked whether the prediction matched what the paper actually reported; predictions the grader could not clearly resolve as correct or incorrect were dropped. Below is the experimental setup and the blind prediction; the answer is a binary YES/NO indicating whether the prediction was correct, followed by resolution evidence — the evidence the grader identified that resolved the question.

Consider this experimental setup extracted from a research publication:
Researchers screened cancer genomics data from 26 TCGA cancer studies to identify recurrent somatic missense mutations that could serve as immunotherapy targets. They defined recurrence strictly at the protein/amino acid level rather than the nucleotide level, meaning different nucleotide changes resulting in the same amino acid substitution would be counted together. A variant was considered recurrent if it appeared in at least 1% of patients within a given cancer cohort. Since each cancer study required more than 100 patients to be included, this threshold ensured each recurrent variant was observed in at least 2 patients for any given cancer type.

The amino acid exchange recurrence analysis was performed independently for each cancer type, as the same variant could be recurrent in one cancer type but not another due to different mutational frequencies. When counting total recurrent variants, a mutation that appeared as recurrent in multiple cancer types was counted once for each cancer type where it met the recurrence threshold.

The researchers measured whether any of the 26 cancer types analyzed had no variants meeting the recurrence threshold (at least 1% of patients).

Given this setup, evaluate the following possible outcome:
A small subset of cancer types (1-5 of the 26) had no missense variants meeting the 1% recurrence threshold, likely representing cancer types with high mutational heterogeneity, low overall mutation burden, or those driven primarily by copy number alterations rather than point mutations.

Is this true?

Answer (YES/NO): YES